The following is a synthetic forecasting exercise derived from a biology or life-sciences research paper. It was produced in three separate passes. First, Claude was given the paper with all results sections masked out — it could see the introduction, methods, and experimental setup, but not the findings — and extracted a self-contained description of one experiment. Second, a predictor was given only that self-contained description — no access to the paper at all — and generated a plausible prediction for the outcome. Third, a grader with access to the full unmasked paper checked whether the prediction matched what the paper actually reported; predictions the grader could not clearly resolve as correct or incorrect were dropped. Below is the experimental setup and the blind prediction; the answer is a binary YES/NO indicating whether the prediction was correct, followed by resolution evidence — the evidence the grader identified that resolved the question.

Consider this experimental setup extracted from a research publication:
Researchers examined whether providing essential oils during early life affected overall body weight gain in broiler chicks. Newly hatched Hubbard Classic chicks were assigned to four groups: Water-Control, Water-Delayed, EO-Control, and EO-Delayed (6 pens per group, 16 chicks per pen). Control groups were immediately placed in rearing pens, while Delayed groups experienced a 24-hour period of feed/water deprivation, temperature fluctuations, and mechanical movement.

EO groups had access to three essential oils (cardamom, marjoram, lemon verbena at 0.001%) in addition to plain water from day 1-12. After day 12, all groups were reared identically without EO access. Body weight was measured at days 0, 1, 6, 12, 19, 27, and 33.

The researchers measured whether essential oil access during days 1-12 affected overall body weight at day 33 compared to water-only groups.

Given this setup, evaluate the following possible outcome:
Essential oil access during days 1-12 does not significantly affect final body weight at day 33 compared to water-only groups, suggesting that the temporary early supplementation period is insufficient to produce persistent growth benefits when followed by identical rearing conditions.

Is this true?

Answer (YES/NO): YES